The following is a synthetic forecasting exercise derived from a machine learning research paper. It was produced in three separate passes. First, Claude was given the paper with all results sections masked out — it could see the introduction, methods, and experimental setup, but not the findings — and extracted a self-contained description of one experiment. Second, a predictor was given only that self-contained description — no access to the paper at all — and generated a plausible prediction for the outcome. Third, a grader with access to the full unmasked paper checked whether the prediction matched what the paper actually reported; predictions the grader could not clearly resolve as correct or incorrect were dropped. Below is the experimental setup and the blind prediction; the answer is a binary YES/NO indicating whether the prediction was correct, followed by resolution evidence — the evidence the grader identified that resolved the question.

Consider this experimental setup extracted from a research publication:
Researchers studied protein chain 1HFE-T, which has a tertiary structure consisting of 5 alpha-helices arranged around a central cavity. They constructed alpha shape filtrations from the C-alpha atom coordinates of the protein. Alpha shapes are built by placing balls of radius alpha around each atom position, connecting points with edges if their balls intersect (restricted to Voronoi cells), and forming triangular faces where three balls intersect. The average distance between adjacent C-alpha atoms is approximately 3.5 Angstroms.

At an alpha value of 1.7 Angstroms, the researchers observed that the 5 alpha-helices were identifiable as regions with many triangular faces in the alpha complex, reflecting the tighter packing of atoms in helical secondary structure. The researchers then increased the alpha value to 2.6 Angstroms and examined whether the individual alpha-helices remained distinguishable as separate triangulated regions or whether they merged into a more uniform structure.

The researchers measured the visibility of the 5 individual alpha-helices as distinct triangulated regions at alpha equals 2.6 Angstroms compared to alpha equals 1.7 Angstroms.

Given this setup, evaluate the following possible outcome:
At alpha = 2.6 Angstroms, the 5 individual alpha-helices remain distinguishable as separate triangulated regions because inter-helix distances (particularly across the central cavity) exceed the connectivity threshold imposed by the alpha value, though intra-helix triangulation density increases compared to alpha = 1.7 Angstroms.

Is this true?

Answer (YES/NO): NO